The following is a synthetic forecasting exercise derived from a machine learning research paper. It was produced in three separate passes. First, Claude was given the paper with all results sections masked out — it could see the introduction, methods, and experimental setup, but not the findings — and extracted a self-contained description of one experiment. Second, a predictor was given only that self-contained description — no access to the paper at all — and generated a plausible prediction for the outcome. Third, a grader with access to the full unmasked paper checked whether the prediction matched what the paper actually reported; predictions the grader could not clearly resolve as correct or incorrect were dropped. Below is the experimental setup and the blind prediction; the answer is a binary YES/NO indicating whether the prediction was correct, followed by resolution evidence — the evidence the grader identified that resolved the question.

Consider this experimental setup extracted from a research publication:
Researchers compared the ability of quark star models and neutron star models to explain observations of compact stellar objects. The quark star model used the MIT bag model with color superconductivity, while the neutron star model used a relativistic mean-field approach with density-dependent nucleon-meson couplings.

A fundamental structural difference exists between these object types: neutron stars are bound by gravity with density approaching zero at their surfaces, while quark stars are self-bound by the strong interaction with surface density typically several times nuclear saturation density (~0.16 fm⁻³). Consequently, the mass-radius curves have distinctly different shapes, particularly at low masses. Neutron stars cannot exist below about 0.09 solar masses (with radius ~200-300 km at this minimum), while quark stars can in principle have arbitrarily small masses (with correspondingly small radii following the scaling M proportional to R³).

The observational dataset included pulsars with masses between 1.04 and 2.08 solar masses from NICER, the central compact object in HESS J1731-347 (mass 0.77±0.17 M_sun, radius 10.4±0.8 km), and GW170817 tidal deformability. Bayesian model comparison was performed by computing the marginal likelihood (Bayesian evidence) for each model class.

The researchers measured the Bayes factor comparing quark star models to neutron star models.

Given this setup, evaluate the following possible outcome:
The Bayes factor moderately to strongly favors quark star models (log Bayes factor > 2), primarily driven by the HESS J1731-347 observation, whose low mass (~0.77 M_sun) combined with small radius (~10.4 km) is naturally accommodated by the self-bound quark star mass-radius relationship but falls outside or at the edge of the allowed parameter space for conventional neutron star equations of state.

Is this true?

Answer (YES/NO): YES